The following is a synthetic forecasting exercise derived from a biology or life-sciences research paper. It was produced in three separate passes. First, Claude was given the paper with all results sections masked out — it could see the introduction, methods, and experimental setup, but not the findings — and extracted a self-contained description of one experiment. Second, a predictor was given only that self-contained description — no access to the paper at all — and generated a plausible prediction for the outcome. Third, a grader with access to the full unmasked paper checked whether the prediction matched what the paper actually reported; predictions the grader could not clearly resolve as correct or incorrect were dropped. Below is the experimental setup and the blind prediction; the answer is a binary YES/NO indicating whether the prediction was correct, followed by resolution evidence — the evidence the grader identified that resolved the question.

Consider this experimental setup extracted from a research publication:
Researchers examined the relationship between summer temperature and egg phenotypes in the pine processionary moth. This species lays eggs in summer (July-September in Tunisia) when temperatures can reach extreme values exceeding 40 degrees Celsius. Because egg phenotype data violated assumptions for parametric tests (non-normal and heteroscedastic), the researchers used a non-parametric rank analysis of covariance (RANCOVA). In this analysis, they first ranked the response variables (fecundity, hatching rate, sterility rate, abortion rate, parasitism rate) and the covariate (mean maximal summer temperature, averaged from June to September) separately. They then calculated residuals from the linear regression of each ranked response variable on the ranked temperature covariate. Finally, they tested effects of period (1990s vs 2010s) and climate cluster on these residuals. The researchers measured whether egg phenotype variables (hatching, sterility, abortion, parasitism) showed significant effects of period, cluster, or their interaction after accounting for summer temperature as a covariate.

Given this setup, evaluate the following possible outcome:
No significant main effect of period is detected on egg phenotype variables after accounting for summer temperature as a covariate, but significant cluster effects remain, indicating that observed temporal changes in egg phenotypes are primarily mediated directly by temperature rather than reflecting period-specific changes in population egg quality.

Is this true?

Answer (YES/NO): NO